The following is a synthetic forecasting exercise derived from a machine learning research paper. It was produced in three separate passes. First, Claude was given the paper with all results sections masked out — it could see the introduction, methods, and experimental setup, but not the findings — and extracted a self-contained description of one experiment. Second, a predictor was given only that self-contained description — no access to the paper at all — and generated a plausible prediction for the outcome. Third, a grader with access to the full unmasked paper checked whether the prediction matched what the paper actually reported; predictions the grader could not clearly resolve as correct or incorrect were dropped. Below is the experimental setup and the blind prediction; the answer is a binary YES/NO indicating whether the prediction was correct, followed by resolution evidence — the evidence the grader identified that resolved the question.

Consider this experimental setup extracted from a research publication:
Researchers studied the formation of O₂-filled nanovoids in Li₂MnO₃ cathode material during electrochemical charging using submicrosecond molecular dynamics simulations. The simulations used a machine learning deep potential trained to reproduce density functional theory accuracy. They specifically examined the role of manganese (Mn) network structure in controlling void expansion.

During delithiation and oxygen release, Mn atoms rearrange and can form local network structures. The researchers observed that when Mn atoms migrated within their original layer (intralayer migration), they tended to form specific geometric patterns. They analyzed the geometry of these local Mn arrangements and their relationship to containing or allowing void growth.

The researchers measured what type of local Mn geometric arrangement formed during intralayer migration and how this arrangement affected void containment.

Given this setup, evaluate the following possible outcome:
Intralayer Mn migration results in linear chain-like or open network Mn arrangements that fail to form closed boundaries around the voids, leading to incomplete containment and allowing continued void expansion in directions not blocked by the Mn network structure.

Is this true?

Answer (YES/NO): NO